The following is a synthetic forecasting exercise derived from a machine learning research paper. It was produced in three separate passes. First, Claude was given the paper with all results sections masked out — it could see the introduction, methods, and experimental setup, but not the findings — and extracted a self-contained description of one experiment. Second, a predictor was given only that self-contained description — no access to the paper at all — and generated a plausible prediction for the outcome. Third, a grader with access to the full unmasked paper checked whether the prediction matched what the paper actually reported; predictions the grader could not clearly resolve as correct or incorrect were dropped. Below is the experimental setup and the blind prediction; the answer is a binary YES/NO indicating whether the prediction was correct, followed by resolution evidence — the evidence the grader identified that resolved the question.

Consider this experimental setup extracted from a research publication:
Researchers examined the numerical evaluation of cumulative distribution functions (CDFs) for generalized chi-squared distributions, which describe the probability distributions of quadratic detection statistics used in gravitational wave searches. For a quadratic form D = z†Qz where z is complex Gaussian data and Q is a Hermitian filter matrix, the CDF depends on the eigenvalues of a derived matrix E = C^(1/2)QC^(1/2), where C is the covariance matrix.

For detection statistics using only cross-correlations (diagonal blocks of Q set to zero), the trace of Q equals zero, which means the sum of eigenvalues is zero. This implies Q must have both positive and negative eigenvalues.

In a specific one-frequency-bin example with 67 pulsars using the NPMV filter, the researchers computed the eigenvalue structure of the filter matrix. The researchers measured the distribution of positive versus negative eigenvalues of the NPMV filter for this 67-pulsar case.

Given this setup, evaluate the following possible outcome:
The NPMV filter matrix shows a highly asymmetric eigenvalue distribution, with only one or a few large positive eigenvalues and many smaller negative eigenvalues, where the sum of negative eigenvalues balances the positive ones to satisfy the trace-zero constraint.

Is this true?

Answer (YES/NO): NO